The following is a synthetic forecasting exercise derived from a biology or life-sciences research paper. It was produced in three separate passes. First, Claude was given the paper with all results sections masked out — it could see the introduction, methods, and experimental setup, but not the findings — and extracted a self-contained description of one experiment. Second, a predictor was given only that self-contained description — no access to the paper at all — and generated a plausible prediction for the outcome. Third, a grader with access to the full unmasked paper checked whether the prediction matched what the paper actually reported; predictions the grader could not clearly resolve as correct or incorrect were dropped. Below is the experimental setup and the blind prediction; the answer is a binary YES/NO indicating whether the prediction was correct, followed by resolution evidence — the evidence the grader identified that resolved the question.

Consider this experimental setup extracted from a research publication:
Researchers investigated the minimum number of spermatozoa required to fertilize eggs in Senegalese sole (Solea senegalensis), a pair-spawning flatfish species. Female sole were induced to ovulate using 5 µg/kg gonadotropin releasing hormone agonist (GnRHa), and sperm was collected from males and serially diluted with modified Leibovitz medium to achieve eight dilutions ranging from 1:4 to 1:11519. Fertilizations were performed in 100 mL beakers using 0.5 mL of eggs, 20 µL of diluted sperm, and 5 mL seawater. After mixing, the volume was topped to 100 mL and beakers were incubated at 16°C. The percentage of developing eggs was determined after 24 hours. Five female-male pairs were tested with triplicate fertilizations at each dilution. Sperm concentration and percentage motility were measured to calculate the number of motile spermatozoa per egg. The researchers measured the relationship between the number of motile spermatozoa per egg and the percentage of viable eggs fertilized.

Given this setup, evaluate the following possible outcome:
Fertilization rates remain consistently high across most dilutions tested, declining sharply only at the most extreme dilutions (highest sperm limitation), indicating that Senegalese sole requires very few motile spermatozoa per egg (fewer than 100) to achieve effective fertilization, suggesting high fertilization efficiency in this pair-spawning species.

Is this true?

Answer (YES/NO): NO